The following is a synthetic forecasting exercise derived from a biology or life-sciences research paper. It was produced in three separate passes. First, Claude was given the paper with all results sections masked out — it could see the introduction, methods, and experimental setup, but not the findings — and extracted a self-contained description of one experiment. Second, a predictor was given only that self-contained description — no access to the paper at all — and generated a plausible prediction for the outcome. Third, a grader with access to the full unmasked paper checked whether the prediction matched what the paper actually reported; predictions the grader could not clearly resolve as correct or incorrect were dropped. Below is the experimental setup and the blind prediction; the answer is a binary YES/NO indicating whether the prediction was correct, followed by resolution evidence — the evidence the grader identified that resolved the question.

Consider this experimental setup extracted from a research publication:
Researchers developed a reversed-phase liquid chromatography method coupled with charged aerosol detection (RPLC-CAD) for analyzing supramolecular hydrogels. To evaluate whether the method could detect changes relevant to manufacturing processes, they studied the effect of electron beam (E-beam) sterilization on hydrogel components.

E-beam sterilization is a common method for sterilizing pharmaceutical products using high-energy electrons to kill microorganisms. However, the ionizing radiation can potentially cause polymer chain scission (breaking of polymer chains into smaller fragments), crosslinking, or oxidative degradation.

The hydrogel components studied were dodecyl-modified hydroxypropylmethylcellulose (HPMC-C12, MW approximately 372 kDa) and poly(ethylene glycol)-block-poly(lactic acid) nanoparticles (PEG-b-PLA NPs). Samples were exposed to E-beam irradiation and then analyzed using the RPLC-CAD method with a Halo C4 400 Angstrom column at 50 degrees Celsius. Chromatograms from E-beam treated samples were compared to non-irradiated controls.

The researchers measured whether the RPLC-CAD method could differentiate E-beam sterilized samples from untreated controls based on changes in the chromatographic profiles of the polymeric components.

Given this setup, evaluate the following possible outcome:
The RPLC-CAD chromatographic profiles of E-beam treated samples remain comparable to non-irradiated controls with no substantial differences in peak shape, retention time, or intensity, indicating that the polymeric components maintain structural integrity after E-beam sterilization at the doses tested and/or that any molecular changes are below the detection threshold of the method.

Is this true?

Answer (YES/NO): NO